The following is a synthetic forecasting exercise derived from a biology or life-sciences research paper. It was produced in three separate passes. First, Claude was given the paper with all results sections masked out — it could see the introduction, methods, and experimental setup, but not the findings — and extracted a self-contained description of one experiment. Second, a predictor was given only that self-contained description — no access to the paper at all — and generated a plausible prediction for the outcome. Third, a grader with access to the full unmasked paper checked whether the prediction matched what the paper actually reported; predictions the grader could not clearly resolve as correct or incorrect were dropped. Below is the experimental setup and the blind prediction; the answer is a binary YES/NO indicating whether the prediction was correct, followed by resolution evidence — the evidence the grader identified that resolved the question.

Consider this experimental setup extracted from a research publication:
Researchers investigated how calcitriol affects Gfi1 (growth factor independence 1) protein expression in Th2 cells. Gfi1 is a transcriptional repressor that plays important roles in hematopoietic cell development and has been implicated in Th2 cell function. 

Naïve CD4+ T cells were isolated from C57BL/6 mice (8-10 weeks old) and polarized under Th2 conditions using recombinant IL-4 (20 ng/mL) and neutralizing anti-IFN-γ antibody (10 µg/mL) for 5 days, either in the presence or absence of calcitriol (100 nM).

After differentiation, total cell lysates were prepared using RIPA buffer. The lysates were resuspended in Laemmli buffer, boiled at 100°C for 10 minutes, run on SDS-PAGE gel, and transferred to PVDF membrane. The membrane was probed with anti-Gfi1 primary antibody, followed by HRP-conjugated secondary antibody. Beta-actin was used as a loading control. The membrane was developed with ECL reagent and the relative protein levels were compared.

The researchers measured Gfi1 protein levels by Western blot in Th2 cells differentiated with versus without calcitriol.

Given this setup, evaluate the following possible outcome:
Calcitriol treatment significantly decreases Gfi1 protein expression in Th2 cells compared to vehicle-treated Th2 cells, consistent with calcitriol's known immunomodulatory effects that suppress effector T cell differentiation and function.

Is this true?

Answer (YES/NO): YES